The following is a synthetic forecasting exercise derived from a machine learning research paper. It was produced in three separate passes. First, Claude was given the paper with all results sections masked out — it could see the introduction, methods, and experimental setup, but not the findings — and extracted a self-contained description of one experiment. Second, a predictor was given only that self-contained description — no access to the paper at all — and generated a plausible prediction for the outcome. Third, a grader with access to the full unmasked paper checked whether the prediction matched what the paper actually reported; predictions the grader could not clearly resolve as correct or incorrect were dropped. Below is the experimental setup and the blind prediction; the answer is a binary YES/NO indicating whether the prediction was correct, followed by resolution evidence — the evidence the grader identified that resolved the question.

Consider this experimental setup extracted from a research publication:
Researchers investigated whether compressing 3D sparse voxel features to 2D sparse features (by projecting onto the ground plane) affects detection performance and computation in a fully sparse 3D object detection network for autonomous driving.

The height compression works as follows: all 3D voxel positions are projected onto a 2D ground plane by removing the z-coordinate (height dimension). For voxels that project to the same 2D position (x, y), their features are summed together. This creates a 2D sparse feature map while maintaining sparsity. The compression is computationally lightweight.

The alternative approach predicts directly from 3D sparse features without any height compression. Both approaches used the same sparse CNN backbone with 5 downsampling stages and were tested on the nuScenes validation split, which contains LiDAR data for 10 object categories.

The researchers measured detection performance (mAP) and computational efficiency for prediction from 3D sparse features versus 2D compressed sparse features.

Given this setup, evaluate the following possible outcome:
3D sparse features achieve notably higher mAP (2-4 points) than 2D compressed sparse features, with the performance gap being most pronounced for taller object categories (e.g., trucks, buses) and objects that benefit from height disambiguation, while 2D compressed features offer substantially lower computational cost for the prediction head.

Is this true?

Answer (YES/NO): NO